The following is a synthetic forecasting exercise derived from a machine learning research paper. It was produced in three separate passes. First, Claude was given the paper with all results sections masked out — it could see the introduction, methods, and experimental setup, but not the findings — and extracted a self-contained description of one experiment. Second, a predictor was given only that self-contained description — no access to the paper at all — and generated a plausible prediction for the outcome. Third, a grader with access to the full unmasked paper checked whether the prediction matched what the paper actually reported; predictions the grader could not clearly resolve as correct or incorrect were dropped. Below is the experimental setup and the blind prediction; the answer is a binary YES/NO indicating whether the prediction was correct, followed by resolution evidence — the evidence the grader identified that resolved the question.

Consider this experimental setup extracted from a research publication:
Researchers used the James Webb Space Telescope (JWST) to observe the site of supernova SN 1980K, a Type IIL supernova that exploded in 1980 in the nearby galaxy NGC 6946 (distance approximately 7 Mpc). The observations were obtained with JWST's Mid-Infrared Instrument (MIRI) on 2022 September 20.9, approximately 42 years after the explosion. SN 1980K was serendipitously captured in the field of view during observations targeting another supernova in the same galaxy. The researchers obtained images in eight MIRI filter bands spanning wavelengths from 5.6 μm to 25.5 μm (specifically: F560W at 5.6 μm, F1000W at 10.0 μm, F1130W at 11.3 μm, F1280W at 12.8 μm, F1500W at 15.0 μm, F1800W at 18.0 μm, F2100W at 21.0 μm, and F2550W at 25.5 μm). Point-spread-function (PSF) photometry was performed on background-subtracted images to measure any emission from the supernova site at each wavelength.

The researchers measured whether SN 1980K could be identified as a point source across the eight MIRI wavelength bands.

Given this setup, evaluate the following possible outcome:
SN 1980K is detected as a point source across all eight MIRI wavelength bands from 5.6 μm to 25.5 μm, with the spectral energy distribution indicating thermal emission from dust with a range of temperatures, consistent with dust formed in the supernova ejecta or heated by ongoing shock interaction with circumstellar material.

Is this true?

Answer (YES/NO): YES